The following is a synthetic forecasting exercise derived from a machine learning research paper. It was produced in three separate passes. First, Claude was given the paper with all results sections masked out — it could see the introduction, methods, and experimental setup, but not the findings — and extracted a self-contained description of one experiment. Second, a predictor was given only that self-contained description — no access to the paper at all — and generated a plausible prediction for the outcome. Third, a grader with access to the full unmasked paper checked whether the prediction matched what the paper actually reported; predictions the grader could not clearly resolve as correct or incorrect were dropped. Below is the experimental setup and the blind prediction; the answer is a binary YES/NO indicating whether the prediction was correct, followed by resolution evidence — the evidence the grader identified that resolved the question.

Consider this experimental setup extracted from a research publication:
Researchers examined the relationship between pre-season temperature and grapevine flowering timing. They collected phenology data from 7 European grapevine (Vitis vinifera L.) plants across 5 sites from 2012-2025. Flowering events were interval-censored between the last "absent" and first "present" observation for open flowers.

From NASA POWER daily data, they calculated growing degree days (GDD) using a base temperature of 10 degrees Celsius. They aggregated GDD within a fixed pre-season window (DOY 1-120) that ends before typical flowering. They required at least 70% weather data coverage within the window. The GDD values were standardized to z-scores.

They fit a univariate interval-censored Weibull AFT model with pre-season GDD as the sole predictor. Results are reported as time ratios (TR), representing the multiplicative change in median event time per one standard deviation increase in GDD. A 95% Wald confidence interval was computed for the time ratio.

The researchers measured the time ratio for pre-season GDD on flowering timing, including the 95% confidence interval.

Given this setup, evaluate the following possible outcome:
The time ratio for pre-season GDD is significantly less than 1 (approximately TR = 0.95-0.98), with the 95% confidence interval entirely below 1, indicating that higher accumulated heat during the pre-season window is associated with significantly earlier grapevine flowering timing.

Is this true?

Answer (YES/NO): NO